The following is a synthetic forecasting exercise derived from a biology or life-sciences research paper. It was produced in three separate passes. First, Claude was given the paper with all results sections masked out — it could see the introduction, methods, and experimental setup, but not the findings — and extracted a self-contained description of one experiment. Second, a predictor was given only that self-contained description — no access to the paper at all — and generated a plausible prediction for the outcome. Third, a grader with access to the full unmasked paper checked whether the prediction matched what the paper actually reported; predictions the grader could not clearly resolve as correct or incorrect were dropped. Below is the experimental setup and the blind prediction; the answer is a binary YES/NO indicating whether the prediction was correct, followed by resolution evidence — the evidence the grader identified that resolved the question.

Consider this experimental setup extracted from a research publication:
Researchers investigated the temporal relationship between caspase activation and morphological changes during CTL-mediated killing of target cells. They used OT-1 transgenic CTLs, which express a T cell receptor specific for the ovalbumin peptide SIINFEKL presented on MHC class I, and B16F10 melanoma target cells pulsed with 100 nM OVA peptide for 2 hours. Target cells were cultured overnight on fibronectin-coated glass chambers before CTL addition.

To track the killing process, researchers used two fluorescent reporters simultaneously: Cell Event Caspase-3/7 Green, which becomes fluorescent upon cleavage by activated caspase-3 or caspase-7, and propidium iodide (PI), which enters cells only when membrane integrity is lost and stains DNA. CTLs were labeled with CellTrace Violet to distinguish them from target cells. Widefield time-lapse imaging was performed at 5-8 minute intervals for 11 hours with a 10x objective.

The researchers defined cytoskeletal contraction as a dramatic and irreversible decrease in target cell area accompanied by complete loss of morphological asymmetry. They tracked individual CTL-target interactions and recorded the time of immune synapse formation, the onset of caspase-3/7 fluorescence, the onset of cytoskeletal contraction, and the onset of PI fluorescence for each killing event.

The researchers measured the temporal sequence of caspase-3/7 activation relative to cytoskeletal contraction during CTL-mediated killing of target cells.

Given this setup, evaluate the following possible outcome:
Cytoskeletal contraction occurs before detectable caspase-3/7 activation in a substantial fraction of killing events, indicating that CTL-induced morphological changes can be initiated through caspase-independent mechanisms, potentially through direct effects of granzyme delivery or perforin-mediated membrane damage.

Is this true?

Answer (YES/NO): NO